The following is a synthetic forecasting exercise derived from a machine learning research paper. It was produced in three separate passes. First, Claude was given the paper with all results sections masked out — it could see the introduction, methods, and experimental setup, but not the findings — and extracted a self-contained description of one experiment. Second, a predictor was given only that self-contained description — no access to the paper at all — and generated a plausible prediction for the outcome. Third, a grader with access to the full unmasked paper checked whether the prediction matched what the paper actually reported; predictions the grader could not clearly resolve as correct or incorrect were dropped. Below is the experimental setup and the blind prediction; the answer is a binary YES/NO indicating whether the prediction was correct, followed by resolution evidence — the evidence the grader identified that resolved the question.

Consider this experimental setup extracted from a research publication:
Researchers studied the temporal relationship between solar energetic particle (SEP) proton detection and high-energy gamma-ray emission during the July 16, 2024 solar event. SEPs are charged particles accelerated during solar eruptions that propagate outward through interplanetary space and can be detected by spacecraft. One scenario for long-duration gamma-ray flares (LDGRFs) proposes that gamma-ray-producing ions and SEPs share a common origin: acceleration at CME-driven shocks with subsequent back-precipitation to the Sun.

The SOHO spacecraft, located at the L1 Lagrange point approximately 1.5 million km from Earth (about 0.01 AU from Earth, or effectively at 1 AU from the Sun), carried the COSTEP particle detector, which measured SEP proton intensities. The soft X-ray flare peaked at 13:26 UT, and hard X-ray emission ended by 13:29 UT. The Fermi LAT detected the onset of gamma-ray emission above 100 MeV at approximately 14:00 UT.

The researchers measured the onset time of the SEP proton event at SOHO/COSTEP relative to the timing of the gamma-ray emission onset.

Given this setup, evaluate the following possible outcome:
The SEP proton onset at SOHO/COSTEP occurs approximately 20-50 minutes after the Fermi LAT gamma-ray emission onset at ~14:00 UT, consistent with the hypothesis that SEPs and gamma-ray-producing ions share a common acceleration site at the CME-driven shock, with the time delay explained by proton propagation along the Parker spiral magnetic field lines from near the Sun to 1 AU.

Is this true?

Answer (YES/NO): NO